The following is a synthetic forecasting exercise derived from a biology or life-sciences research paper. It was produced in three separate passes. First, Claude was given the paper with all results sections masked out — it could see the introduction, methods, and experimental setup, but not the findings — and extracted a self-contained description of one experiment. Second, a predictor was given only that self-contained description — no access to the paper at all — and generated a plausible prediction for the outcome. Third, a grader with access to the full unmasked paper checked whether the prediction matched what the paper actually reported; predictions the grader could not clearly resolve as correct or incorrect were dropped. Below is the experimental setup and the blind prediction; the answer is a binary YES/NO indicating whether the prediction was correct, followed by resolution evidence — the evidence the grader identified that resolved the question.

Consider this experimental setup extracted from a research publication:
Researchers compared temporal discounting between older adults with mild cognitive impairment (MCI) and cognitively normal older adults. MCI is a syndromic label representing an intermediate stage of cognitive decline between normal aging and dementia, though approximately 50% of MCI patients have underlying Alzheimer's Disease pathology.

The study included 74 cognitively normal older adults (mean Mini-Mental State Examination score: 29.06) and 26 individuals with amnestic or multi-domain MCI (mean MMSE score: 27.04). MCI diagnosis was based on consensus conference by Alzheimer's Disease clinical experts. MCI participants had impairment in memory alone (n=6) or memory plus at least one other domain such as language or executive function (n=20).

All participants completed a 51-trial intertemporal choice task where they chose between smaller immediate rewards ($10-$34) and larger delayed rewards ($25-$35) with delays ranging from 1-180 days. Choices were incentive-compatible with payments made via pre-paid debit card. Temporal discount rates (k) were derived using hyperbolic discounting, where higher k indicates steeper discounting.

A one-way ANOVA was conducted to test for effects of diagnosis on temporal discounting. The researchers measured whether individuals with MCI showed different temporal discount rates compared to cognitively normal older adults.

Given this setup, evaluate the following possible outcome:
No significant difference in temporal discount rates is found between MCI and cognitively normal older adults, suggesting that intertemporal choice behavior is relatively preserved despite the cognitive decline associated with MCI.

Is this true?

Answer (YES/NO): NO